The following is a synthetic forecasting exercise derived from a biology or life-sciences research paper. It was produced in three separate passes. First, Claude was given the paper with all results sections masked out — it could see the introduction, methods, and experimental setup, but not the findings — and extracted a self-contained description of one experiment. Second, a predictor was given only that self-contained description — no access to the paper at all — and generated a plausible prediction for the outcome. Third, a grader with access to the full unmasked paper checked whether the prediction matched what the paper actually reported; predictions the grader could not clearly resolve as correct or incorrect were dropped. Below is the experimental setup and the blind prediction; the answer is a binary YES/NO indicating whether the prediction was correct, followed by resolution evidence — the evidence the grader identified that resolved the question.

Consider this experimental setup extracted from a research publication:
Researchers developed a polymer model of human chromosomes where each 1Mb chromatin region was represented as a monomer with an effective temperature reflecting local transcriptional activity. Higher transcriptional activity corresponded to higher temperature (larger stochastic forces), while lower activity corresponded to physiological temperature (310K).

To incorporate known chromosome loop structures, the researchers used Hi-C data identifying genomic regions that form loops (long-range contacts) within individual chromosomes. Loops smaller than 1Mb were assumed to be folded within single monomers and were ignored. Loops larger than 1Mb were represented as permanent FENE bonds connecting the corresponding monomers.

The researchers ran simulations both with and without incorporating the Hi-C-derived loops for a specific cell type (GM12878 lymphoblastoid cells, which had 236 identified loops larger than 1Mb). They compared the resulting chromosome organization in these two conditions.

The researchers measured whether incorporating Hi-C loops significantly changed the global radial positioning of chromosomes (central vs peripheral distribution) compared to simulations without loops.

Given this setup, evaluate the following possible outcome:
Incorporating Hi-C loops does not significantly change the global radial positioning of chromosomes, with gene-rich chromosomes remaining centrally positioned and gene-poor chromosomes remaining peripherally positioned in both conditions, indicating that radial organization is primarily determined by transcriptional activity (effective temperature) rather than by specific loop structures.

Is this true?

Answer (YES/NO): NO